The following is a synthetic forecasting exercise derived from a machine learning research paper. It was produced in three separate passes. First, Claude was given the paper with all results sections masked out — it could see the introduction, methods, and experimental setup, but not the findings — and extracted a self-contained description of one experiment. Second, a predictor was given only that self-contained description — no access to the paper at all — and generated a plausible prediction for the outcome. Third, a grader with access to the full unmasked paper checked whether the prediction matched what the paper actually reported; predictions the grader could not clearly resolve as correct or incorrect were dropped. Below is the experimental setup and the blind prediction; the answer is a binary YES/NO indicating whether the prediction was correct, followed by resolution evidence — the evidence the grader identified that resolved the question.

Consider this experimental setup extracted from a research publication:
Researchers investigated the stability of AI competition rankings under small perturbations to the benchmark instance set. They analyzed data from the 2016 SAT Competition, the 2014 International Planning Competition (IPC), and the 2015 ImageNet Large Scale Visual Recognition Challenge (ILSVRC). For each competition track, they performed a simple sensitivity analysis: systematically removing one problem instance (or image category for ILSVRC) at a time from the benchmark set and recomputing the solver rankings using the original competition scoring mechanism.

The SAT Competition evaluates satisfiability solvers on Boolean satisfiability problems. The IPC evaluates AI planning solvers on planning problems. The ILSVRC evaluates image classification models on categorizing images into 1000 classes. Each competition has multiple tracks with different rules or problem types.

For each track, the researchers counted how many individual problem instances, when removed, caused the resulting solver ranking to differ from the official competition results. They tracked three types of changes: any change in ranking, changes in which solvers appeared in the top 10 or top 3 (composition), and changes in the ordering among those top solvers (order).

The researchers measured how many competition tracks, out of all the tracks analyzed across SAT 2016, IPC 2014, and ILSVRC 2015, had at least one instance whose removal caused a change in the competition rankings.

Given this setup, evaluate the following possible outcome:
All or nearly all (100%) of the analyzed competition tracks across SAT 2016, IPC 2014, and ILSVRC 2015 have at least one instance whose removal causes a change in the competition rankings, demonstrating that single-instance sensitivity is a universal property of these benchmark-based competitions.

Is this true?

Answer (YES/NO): YES